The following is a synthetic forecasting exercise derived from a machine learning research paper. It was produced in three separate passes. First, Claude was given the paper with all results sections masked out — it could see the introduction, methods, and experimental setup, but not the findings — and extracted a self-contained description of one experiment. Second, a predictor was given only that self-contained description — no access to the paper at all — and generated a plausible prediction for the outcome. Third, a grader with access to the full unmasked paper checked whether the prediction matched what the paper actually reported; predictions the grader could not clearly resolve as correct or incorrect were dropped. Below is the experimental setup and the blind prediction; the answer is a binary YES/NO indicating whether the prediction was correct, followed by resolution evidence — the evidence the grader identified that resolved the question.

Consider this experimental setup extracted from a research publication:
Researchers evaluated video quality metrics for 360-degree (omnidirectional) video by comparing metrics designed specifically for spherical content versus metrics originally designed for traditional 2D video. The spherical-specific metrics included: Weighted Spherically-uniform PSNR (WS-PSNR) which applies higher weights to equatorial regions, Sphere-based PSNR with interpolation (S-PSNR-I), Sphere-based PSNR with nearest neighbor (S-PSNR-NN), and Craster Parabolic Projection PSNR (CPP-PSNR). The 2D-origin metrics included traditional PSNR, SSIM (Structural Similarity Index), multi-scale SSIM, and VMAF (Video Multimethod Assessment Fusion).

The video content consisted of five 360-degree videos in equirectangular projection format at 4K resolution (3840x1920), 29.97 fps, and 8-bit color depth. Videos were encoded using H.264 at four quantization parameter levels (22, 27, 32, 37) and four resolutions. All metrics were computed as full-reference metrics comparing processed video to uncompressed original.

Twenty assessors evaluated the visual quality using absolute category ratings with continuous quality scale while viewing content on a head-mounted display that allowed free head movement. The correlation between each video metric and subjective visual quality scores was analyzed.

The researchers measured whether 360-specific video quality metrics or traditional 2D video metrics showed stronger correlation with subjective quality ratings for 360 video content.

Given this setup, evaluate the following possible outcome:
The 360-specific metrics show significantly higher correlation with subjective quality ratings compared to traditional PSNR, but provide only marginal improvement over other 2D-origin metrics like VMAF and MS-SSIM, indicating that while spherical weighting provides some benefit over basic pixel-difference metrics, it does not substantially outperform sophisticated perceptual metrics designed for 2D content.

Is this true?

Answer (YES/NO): NO